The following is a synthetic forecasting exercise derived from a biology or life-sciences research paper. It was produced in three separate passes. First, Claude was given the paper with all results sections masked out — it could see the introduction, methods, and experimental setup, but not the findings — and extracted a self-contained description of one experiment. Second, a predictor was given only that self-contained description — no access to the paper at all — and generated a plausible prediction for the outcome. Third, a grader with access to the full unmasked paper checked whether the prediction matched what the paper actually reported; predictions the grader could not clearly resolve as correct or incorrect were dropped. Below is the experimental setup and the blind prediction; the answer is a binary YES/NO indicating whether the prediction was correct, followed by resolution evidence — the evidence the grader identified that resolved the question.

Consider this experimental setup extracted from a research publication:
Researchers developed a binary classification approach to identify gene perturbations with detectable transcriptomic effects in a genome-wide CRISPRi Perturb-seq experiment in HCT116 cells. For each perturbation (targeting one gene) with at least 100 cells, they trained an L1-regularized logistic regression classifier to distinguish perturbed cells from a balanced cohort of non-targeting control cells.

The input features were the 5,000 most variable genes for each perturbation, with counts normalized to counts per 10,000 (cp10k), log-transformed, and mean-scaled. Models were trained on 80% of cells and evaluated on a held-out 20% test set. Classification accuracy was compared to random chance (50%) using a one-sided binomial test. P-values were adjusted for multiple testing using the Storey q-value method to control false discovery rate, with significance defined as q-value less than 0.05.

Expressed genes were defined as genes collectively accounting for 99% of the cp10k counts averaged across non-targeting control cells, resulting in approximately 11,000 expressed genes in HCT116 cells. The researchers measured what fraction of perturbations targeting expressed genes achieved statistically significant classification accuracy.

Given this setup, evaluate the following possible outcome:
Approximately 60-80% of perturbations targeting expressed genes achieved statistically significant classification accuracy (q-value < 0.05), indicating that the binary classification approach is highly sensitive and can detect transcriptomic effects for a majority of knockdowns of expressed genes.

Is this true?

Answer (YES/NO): NO